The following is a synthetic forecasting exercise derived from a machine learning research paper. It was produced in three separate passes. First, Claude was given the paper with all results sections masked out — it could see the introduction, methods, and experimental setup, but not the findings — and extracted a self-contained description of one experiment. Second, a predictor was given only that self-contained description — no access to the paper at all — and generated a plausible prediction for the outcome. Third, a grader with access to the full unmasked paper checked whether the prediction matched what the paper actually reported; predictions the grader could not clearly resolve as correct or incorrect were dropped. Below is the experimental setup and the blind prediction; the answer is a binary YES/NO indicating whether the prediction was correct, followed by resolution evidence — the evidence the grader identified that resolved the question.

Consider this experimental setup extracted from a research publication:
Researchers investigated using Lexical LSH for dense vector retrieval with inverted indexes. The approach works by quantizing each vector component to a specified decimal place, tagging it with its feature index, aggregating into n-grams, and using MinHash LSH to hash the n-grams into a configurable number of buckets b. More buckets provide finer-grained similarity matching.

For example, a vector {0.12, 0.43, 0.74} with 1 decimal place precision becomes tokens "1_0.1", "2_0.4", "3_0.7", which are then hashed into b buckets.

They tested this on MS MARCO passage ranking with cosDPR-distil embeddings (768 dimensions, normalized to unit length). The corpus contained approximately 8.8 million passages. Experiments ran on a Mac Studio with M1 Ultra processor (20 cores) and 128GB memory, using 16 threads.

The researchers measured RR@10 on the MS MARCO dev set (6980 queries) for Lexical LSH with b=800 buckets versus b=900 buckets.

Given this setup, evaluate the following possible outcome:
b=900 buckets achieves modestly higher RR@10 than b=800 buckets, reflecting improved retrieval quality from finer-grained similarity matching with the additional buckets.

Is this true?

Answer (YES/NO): NO